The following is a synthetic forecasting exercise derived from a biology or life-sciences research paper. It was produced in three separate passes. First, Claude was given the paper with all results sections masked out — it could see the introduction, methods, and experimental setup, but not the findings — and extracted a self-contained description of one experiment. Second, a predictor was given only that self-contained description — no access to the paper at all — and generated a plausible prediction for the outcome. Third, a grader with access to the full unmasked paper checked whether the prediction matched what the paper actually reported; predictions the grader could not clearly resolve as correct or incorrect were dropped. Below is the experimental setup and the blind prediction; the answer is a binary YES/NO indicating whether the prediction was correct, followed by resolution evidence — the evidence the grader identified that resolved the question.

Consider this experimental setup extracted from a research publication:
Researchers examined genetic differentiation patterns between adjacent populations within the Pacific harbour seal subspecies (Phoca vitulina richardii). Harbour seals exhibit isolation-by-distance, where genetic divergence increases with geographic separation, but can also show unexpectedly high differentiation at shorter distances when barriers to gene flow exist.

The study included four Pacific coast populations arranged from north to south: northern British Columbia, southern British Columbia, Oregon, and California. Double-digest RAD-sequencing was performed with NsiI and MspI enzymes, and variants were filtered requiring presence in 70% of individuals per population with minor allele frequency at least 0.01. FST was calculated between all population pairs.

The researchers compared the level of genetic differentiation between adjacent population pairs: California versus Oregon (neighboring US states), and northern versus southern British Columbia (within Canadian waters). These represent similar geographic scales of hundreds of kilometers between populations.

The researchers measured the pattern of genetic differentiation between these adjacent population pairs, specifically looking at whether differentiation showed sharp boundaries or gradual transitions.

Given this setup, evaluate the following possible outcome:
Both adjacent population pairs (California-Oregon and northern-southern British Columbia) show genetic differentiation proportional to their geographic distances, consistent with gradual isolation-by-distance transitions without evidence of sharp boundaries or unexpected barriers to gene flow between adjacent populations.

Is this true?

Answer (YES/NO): YES